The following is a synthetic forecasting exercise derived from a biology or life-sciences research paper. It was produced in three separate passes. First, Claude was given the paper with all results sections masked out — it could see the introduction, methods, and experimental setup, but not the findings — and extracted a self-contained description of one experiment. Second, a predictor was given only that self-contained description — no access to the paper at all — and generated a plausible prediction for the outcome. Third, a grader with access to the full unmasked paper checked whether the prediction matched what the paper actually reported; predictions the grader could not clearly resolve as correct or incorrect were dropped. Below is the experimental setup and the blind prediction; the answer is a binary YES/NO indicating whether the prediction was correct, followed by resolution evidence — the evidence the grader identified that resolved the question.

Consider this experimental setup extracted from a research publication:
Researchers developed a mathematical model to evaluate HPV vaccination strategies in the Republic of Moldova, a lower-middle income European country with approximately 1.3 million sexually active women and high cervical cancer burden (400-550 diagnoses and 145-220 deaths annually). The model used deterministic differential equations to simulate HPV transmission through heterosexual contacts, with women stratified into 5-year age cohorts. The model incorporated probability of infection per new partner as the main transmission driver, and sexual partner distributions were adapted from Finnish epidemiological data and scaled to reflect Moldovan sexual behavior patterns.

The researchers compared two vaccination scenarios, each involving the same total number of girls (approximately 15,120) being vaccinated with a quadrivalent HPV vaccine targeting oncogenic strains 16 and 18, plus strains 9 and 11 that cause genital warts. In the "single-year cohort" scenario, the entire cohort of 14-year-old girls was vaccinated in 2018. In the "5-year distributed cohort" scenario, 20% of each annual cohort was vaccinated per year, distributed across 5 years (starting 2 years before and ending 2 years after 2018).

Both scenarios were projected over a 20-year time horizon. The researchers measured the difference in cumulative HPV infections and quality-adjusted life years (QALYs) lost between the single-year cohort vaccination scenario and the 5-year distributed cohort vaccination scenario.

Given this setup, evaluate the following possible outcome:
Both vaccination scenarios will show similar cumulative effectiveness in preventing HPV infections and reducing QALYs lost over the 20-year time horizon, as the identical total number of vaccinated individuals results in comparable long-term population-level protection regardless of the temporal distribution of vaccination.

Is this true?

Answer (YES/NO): NO